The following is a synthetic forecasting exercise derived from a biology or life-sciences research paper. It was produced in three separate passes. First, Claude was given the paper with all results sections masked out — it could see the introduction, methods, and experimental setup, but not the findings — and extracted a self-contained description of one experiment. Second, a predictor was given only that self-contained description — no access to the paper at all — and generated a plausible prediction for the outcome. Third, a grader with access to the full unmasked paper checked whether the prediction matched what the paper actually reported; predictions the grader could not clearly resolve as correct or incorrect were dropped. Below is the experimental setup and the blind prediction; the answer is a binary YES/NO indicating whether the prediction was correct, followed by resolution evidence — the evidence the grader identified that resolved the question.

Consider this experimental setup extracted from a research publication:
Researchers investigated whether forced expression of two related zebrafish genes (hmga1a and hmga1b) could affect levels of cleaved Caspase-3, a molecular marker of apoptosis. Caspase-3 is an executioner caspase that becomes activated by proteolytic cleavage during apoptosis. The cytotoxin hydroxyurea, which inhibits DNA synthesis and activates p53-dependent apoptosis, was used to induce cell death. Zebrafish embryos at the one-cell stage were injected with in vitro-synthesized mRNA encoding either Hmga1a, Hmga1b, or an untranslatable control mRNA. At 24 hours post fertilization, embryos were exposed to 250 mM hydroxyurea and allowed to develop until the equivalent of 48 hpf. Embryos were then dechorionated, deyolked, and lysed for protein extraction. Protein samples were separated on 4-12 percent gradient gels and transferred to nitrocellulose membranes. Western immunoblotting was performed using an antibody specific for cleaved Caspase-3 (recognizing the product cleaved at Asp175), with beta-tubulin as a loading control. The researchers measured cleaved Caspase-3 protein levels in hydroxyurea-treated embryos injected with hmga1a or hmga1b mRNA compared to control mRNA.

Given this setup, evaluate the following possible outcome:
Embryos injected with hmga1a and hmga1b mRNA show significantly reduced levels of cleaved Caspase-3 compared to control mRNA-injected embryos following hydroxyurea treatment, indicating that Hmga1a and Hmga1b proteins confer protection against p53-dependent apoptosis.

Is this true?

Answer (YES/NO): YES